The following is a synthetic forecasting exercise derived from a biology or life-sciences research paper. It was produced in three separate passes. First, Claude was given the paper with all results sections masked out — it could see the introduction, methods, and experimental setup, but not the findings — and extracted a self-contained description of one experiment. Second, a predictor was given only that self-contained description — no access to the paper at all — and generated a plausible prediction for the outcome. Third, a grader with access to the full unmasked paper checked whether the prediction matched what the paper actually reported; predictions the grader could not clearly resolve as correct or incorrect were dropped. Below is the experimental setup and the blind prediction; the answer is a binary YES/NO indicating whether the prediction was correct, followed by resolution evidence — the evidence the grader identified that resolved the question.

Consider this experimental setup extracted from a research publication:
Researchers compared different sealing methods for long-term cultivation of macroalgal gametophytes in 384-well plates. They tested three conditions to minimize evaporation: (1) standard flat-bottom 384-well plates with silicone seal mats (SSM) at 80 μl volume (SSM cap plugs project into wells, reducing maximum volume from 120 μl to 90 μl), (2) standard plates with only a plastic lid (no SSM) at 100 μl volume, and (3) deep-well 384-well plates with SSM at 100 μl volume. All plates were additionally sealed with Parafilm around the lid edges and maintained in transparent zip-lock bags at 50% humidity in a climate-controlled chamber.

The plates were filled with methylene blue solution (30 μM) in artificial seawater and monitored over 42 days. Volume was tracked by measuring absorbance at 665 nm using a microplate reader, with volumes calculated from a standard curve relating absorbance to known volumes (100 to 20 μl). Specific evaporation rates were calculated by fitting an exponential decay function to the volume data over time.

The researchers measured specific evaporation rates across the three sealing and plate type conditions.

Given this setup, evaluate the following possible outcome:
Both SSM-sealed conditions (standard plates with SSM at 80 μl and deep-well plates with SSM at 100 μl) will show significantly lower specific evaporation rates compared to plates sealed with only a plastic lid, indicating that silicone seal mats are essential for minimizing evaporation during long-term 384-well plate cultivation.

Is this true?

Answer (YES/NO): NO